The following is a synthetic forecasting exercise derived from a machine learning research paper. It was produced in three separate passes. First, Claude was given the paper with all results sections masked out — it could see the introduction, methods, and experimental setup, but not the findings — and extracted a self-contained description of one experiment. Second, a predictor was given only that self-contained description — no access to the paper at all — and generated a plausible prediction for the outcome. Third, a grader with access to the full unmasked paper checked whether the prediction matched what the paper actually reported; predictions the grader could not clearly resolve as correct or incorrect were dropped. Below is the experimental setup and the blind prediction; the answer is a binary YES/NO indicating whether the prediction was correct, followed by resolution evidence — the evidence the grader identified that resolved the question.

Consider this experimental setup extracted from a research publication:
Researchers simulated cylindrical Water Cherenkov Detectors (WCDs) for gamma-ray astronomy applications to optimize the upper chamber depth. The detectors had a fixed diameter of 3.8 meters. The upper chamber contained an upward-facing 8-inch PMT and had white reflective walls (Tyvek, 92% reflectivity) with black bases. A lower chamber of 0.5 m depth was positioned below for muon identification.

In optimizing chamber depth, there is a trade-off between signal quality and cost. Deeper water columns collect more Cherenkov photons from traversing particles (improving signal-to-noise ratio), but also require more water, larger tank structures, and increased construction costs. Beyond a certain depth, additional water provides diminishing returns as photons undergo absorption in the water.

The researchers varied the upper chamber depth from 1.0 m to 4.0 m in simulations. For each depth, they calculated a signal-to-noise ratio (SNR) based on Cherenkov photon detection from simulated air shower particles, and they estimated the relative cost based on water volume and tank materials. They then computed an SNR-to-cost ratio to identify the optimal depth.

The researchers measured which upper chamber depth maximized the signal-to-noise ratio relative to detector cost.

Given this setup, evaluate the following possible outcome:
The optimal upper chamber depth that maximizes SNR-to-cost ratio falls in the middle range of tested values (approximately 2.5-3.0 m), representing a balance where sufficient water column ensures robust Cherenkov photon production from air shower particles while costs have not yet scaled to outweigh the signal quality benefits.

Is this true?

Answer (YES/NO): YES